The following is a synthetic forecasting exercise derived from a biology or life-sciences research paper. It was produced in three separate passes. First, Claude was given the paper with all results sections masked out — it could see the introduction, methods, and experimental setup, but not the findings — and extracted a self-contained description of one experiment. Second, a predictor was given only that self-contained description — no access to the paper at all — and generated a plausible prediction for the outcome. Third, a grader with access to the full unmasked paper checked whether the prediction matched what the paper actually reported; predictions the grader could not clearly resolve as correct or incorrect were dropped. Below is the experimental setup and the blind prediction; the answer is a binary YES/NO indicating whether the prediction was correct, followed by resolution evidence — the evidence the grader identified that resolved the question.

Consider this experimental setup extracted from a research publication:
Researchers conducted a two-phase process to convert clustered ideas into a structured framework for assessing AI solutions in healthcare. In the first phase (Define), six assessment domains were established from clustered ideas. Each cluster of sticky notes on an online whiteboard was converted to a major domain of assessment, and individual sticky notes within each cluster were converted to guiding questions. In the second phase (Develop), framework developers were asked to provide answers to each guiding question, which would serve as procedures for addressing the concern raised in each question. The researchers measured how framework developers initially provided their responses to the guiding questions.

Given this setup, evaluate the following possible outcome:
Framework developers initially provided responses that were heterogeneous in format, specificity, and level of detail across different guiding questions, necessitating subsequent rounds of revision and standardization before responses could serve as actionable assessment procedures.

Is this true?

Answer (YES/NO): YES